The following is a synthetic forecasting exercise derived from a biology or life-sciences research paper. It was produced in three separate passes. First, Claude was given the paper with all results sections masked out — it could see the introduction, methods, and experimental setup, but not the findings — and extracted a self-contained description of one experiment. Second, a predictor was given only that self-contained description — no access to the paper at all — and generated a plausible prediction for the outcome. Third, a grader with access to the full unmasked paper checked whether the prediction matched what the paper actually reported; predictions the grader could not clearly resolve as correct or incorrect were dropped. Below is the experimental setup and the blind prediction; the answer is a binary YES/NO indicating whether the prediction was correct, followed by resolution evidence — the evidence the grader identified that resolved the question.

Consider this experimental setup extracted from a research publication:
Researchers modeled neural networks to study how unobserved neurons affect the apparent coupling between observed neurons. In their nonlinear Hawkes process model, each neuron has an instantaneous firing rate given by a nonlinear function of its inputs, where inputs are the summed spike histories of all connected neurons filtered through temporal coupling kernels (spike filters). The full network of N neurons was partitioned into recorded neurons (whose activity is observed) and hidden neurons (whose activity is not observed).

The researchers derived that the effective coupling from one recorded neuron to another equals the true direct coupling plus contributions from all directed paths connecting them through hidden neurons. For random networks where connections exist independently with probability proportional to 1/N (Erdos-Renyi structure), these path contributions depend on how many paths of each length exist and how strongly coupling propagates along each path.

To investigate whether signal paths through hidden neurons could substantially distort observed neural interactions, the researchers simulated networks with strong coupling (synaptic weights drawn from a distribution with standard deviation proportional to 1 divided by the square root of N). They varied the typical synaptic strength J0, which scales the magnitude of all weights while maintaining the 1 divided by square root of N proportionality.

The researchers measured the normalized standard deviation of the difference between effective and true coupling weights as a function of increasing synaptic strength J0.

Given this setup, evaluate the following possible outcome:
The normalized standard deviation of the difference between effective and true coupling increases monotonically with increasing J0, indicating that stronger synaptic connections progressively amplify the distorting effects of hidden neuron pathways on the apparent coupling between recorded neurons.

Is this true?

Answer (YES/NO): YES